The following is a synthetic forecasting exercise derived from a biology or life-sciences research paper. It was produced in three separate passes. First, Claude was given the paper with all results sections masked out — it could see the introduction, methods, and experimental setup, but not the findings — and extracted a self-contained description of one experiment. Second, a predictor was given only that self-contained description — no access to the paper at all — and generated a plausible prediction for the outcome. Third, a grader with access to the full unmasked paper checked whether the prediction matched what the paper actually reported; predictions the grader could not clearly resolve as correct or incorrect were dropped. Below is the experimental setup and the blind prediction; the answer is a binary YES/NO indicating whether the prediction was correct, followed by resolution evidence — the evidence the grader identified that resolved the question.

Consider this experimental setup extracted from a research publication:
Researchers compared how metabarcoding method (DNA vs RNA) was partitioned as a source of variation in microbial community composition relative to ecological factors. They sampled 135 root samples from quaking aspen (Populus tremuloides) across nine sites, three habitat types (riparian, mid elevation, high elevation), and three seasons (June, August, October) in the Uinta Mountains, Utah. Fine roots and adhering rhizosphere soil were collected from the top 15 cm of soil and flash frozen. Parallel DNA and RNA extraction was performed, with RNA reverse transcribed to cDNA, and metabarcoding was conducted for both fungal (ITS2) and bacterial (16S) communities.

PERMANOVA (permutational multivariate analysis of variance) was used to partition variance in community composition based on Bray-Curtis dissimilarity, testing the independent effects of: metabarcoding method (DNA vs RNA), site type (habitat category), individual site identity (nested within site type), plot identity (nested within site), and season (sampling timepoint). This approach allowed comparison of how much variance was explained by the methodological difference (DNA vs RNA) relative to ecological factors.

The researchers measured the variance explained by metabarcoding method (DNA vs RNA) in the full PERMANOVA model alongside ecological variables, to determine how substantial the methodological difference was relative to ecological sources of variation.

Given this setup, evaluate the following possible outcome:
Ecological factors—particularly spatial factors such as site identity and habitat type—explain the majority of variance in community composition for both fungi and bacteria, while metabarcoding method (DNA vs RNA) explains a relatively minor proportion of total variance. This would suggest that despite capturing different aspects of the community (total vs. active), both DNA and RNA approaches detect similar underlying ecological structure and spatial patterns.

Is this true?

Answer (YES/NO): NO